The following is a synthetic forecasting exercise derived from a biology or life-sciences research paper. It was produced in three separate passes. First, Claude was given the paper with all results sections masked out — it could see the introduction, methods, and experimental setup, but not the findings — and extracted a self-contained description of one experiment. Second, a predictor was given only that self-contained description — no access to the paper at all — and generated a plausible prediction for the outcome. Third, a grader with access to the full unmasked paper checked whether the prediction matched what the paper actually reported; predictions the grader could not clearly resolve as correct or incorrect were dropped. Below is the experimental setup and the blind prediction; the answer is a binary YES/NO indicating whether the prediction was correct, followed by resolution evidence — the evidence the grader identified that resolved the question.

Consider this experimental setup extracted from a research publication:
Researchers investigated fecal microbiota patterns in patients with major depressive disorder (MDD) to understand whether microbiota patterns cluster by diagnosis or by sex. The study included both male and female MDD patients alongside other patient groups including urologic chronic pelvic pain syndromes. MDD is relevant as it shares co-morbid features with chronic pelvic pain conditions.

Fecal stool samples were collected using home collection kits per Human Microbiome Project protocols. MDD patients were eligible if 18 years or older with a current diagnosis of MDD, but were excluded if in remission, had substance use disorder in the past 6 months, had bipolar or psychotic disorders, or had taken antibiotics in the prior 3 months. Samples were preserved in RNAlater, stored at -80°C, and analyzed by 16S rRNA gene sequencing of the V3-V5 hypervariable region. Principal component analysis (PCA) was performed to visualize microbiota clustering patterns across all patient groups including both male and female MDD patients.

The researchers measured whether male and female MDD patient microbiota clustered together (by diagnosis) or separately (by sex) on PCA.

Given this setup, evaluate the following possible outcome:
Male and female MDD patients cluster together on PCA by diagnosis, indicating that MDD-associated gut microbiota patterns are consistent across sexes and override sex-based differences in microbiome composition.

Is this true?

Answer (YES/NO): YES